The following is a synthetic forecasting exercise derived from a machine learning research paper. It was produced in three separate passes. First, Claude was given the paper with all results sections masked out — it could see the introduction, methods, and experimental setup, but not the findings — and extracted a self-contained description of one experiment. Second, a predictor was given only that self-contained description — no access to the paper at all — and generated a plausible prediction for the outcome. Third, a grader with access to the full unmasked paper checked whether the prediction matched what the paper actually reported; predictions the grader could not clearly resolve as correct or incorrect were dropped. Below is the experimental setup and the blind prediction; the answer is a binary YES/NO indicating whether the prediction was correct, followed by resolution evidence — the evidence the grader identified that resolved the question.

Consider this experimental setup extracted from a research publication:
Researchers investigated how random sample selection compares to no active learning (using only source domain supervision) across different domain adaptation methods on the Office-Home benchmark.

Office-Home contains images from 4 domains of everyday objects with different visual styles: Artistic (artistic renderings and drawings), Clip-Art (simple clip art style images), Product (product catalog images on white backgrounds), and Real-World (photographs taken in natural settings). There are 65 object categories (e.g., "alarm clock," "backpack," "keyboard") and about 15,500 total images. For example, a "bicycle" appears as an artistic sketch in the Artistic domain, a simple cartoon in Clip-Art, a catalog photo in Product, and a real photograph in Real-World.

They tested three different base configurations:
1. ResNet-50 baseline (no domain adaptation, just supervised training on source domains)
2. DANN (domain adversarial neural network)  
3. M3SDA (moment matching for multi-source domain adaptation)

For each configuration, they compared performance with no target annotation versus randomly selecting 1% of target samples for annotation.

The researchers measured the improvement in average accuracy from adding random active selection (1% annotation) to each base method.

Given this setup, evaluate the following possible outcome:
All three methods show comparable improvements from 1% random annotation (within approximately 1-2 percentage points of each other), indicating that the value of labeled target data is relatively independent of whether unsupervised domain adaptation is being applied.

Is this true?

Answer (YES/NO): YES